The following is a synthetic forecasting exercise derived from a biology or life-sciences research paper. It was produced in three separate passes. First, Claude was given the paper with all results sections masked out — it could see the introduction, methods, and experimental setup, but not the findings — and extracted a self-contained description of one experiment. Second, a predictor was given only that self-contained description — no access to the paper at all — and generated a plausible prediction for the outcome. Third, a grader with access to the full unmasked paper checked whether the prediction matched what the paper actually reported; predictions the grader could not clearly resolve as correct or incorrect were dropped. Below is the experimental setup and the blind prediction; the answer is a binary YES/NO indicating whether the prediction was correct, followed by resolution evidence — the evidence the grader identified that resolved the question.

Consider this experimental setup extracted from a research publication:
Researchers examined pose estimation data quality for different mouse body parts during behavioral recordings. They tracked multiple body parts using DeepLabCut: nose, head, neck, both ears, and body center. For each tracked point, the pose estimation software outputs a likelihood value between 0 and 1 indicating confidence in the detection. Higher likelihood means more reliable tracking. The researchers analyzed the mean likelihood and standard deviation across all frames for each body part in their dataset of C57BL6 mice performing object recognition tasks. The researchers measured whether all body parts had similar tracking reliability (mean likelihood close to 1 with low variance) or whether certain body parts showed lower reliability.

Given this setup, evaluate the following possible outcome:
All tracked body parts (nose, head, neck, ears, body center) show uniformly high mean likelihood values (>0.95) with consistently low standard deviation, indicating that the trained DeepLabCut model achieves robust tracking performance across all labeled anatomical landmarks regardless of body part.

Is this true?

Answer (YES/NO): NO